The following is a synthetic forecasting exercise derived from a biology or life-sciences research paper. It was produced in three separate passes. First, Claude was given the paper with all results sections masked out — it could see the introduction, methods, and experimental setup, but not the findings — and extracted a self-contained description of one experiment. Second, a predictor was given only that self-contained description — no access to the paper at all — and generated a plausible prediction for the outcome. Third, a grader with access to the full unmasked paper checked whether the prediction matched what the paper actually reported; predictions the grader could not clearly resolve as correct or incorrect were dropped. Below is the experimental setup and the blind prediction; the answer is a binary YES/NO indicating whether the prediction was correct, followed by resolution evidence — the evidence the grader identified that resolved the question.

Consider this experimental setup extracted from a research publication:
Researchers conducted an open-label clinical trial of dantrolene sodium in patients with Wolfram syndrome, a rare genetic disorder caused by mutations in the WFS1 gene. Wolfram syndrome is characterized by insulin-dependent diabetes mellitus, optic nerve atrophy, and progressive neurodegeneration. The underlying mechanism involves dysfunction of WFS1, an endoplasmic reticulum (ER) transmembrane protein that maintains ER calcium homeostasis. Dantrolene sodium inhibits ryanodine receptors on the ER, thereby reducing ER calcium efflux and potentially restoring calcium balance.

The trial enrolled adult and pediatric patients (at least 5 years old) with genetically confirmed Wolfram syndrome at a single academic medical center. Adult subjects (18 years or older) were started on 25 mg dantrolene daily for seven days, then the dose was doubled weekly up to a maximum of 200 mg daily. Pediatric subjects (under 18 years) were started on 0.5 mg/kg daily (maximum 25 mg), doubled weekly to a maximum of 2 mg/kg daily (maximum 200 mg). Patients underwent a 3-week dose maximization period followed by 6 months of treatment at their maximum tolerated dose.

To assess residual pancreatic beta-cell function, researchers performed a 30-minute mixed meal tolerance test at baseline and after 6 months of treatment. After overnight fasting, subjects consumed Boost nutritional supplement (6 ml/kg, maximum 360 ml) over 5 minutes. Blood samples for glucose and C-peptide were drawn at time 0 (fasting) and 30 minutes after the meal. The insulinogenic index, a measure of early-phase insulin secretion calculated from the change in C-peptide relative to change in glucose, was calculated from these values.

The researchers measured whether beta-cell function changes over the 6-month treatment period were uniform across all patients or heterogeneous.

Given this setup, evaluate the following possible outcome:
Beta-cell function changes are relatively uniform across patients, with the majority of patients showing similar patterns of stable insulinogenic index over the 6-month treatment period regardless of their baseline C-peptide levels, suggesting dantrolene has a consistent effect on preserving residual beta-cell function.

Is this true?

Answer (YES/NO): NO